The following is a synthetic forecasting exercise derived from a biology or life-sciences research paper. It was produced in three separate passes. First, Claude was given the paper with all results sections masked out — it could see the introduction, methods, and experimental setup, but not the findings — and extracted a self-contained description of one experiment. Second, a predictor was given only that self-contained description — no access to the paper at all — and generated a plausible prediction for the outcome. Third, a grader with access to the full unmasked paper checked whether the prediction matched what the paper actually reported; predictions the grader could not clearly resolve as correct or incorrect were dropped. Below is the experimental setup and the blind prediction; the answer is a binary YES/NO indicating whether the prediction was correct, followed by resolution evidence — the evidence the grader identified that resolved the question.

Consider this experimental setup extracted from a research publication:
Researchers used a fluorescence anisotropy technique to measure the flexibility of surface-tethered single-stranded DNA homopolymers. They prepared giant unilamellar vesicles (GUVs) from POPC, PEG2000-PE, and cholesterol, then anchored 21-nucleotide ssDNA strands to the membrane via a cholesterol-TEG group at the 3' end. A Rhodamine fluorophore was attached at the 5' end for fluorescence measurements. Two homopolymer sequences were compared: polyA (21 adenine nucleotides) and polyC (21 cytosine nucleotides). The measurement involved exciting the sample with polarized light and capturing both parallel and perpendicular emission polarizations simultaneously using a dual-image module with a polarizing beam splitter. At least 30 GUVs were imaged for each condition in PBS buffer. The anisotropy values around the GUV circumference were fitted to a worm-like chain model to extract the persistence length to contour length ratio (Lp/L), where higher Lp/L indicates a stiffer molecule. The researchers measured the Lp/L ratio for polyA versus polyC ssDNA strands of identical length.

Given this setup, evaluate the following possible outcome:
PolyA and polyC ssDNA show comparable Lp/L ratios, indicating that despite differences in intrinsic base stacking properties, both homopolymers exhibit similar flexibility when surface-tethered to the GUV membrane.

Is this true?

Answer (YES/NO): NO